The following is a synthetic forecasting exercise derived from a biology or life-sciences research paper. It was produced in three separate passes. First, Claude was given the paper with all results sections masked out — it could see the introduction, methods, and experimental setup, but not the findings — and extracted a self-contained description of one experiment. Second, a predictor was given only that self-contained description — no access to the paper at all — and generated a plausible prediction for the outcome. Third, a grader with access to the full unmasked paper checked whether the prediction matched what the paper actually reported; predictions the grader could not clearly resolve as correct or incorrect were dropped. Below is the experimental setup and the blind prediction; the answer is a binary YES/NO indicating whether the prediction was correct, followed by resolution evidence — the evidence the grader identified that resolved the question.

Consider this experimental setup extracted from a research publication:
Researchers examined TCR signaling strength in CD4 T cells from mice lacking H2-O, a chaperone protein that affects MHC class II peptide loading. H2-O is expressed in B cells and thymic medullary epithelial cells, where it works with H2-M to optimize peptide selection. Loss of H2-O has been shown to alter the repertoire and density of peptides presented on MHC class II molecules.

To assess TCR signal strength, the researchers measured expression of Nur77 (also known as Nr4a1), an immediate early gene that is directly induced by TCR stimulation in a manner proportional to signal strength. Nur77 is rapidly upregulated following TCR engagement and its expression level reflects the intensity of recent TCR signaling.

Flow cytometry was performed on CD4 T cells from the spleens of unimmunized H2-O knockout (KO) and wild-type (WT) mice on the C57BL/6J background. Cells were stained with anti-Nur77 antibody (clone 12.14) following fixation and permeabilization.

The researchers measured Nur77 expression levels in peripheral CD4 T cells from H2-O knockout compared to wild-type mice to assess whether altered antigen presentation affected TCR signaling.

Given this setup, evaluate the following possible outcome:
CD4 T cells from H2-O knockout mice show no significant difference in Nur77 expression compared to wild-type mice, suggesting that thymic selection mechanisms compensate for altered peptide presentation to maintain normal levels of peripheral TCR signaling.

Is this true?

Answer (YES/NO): NO